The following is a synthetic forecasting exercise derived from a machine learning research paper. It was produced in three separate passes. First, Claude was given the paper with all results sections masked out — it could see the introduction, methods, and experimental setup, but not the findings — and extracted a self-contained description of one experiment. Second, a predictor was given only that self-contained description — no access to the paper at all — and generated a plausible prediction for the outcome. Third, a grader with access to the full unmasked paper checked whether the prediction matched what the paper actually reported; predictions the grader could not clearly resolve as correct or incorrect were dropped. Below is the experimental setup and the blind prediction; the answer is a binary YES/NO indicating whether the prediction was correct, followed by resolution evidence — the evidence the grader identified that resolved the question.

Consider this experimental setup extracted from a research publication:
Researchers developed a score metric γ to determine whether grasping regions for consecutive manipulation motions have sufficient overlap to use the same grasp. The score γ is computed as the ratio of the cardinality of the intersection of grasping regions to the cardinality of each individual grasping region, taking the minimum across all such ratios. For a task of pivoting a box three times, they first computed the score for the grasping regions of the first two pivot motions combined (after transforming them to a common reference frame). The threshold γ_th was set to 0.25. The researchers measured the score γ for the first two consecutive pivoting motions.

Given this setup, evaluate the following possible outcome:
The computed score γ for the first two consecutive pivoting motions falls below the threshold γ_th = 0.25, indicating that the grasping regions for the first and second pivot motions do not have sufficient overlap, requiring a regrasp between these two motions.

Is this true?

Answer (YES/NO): NO